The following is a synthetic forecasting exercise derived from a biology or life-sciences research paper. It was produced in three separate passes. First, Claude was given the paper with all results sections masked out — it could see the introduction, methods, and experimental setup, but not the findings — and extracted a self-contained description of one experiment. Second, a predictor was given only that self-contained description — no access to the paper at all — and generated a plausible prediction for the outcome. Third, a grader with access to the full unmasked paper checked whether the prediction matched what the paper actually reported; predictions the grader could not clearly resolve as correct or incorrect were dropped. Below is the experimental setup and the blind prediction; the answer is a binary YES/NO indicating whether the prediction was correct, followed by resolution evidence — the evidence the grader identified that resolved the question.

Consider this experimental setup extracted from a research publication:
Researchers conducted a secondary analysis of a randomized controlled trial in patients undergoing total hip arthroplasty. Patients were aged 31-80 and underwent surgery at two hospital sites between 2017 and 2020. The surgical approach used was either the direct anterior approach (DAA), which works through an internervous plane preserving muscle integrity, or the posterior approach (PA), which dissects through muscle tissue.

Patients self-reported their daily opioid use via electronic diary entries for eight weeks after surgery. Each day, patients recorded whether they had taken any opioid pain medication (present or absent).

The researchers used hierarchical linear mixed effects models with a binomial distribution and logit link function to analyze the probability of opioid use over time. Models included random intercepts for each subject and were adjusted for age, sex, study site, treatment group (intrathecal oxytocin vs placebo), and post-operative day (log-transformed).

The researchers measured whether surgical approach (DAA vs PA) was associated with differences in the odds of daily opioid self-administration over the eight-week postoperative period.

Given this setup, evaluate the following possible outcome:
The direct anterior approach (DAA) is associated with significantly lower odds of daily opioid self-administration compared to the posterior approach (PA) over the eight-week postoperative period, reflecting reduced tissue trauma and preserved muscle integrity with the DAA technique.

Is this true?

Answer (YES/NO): NO